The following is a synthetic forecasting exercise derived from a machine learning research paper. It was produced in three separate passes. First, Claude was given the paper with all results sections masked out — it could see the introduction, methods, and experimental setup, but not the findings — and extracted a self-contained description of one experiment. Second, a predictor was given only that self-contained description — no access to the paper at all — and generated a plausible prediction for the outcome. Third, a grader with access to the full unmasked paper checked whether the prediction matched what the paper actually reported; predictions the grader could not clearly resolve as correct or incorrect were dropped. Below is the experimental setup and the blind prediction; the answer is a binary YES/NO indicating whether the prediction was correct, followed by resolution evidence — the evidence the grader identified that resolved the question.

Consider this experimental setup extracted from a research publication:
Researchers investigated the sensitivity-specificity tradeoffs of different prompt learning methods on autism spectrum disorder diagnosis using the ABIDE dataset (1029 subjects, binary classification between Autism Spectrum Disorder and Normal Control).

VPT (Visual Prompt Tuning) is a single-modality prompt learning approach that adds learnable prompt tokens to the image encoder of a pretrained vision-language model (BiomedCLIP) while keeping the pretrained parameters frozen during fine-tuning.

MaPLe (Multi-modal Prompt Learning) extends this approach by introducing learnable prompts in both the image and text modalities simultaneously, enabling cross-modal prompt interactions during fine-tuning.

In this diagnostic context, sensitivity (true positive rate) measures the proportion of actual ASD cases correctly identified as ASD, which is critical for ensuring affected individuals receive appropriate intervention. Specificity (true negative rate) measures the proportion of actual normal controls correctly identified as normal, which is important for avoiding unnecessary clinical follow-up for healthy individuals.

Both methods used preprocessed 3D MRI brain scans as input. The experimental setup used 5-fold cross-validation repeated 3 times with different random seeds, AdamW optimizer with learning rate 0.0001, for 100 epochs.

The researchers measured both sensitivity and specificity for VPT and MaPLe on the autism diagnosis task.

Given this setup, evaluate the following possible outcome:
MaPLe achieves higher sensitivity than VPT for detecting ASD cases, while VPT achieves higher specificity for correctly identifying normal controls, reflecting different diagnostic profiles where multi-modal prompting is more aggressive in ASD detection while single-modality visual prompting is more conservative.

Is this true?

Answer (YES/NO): NO